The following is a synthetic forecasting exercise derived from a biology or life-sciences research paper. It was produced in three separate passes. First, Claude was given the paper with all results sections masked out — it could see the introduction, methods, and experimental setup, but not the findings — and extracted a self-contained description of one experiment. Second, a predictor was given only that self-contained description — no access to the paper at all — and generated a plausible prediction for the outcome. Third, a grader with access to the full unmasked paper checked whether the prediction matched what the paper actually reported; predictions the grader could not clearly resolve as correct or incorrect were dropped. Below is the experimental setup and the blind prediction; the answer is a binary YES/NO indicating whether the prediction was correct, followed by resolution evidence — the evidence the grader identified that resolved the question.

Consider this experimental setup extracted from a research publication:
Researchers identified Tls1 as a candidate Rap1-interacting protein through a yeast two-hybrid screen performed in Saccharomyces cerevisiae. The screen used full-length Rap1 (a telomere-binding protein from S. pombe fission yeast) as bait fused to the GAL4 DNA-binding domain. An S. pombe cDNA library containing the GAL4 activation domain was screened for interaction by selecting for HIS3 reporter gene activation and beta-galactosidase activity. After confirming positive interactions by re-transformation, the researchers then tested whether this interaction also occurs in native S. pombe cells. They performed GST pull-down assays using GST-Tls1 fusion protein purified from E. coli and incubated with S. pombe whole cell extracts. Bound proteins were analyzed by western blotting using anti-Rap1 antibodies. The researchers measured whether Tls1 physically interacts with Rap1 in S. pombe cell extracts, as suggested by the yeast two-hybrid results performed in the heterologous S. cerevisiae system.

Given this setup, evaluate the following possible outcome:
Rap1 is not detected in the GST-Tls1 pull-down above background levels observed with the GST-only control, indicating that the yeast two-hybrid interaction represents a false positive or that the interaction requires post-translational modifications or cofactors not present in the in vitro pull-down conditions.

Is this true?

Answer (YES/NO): YES